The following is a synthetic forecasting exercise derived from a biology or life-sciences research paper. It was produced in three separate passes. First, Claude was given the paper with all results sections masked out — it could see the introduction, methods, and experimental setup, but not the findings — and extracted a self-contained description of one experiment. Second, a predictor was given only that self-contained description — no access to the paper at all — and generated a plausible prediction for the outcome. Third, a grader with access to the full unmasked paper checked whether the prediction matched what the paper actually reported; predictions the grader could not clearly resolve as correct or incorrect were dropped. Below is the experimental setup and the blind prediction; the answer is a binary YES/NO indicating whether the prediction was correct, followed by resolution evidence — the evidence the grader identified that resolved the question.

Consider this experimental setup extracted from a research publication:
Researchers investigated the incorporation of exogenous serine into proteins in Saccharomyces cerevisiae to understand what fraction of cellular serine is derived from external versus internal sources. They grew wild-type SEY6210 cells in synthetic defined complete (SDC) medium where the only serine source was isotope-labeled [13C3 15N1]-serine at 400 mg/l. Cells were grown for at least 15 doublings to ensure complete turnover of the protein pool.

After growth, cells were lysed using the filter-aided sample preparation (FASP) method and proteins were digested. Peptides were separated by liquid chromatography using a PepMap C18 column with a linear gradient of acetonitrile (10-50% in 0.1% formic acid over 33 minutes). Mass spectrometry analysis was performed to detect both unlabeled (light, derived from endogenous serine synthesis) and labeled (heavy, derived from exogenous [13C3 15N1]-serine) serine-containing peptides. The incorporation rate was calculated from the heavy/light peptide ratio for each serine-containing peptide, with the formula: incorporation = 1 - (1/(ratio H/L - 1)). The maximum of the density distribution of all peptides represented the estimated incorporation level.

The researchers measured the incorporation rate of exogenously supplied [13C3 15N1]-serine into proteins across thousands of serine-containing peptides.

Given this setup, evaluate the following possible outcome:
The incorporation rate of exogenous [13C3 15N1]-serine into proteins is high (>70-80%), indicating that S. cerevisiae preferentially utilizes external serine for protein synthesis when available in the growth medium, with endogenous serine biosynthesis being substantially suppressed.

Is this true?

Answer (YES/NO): NO